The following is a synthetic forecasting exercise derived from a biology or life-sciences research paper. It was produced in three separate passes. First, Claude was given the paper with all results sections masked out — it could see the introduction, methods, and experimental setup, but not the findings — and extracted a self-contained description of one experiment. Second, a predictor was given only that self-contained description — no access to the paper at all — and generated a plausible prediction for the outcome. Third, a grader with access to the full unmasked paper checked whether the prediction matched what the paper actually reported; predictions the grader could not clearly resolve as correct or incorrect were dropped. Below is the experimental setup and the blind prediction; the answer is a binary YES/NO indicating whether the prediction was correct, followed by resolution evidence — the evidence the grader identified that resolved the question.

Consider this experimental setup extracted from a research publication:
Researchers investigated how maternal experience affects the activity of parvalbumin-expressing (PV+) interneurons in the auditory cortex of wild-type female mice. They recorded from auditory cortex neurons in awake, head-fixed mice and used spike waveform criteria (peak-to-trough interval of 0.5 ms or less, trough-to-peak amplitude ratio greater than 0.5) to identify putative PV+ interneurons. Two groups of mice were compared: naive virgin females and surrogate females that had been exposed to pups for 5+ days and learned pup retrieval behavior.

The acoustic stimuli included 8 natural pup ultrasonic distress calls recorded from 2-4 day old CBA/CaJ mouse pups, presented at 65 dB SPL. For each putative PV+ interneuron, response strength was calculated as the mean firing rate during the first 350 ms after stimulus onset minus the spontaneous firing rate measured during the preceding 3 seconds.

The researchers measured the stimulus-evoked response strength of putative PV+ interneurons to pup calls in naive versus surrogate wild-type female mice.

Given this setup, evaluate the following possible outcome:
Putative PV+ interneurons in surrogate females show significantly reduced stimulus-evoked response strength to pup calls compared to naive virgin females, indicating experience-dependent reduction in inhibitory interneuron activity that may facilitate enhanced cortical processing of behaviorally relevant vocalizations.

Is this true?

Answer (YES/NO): YES